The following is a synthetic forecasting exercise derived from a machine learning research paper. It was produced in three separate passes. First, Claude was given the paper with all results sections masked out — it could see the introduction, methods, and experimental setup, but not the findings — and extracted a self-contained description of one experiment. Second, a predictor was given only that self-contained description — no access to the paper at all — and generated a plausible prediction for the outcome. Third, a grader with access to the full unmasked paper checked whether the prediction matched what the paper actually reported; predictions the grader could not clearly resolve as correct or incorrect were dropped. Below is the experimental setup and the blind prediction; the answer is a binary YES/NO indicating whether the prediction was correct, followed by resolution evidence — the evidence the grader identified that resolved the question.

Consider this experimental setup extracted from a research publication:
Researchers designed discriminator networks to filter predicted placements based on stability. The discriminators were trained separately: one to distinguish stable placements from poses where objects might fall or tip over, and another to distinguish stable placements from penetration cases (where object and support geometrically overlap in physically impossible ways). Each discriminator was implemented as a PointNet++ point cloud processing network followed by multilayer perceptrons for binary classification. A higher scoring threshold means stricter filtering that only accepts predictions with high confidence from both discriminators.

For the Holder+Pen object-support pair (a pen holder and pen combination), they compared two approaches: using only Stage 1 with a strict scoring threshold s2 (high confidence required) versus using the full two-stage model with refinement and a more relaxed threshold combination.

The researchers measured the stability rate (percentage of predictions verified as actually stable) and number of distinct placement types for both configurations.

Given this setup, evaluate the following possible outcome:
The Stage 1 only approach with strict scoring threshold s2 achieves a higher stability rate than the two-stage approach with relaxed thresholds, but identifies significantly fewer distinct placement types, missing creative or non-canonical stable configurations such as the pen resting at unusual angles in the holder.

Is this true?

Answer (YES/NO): YES